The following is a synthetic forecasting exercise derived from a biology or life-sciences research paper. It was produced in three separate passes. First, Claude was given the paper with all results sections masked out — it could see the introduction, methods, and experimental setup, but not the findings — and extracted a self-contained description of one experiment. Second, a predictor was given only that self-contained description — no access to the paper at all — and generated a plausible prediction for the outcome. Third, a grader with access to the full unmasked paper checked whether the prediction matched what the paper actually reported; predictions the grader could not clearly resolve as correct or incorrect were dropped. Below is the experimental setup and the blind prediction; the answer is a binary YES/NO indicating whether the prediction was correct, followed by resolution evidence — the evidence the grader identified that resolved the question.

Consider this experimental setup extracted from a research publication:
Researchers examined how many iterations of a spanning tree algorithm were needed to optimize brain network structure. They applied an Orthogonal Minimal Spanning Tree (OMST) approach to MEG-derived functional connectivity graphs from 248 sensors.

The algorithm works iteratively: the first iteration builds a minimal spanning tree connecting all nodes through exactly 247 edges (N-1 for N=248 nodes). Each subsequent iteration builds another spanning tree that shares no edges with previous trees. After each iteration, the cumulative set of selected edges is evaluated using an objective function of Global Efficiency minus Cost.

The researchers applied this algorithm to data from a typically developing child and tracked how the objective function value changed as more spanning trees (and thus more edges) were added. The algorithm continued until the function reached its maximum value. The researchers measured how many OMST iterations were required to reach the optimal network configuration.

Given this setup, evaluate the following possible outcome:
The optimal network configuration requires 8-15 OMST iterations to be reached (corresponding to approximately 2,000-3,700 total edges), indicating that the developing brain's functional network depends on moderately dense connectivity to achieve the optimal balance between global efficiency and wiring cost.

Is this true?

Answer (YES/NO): YES